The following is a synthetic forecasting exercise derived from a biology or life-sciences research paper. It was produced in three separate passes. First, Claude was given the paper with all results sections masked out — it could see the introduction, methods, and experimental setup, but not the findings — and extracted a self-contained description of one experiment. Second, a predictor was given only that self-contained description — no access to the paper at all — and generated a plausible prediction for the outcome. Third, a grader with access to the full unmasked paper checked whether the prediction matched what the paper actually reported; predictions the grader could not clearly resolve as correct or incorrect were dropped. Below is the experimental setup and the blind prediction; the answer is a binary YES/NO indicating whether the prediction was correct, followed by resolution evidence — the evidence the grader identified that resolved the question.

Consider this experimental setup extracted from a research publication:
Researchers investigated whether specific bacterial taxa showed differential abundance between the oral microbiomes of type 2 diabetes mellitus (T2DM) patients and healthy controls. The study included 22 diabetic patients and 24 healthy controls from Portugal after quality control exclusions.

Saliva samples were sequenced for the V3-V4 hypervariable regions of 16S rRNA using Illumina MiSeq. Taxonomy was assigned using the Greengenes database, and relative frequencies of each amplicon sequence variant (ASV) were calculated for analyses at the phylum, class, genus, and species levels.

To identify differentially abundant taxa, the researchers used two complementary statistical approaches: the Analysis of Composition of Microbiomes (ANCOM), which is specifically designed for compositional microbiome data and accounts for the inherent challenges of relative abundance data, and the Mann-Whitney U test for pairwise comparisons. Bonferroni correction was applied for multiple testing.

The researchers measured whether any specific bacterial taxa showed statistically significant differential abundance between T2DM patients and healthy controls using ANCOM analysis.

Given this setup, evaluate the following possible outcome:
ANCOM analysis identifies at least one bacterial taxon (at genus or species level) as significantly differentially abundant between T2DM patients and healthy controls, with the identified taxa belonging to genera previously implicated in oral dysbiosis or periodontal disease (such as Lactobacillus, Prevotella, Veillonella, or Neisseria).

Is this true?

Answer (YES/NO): YES